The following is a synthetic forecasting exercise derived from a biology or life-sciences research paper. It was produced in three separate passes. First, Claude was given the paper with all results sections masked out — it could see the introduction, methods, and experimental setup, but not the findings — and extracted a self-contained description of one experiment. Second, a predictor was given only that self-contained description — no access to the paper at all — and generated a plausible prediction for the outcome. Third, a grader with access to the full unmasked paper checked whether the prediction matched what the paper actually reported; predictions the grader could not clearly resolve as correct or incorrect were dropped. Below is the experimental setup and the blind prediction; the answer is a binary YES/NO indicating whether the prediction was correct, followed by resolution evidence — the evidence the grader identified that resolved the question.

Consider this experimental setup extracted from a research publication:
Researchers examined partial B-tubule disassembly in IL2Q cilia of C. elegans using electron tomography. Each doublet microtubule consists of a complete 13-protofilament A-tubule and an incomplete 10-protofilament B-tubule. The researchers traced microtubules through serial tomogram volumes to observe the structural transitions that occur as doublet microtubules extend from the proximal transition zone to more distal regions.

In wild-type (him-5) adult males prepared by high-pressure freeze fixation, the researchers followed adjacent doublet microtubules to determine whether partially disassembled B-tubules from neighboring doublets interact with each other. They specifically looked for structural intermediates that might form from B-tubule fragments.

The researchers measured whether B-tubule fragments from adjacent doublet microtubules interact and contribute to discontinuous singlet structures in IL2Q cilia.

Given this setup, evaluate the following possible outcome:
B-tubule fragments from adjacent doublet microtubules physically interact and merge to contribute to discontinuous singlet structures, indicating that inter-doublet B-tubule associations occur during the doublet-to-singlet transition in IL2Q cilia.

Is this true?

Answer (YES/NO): YES